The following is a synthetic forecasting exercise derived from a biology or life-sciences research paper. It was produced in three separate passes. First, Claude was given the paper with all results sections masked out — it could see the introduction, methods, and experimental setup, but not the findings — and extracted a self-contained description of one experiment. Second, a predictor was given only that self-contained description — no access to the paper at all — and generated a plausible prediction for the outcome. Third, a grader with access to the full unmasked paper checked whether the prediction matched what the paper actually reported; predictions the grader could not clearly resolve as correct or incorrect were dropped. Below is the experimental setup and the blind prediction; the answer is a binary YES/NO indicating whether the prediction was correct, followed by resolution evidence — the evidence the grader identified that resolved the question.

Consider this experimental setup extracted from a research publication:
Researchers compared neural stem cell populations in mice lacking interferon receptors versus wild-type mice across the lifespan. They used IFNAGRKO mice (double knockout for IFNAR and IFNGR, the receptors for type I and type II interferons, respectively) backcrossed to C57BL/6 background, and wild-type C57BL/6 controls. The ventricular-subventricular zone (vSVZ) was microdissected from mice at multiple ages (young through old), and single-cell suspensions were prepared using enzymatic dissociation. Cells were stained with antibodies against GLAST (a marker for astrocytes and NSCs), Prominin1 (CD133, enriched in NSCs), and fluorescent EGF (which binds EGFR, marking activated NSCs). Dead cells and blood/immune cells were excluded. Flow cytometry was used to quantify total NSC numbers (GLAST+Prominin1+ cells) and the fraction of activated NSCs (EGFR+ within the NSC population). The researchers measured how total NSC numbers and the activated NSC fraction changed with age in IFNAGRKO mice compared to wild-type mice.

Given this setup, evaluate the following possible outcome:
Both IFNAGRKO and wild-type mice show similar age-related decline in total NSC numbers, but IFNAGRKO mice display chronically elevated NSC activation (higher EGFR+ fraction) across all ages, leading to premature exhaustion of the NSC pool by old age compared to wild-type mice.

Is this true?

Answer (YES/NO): NO